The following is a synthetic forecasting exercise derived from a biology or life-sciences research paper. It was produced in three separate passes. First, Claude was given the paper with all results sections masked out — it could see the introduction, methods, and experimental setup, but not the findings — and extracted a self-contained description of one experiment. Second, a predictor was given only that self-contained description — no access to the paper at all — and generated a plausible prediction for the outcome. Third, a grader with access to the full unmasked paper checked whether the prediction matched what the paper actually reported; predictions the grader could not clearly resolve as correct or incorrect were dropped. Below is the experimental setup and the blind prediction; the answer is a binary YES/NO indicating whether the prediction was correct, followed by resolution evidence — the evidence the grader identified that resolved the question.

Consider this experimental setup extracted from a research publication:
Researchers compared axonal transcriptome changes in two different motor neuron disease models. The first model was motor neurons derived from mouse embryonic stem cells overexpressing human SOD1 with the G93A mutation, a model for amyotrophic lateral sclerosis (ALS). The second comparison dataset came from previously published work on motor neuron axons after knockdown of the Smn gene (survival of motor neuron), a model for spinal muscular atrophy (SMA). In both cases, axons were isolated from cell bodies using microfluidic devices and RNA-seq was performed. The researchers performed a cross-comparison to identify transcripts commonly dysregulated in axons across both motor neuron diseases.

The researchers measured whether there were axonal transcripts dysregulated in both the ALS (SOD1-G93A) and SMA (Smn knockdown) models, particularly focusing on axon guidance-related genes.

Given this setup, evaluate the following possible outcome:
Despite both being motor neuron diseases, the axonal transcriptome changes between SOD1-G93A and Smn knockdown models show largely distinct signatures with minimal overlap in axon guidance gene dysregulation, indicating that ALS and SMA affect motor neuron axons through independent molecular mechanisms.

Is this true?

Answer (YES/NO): YES